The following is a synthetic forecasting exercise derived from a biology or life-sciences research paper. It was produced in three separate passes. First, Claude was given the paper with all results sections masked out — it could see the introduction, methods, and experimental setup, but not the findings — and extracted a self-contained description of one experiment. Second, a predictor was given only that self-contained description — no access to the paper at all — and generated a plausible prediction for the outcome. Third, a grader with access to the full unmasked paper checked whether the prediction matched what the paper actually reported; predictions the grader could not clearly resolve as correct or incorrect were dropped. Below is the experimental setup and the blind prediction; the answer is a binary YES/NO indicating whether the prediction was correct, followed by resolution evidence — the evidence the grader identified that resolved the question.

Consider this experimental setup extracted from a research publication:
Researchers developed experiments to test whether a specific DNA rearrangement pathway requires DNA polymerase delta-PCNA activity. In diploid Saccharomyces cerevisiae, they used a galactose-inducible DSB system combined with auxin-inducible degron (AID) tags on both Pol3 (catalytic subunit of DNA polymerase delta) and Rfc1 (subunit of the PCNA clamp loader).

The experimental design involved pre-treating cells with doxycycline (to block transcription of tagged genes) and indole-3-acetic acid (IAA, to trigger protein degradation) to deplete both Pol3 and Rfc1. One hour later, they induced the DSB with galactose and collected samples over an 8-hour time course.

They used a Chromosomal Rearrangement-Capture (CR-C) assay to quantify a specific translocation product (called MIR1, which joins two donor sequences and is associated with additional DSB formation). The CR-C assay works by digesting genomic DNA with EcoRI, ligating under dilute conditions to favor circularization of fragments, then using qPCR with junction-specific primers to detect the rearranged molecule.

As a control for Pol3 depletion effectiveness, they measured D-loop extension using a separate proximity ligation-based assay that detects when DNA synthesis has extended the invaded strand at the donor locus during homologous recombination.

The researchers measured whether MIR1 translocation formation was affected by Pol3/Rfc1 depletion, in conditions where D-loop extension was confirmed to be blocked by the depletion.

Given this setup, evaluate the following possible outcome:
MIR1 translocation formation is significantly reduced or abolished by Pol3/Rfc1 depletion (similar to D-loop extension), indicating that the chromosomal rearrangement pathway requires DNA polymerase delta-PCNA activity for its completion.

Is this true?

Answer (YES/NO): NO